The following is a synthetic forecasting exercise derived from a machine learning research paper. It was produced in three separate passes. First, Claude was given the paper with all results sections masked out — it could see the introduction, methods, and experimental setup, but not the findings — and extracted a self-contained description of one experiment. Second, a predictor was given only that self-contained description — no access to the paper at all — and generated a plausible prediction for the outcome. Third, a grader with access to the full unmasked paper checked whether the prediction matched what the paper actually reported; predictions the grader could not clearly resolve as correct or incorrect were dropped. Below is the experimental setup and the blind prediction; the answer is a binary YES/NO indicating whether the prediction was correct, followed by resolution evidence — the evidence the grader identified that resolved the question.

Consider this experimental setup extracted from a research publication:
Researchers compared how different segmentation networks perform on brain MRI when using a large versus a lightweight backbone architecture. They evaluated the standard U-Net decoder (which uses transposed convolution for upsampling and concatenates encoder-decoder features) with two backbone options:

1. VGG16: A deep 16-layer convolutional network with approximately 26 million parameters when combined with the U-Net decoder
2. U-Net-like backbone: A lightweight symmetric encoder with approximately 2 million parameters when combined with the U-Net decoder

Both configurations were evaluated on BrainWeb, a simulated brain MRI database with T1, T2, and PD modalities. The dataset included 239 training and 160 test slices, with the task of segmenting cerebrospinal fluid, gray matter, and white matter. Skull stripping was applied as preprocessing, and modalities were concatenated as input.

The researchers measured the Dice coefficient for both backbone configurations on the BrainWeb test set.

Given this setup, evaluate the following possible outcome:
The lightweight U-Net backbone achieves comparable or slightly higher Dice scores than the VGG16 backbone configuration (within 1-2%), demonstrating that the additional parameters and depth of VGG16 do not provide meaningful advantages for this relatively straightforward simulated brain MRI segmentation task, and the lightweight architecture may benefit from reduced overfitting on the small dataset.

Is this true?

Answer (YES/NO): NO